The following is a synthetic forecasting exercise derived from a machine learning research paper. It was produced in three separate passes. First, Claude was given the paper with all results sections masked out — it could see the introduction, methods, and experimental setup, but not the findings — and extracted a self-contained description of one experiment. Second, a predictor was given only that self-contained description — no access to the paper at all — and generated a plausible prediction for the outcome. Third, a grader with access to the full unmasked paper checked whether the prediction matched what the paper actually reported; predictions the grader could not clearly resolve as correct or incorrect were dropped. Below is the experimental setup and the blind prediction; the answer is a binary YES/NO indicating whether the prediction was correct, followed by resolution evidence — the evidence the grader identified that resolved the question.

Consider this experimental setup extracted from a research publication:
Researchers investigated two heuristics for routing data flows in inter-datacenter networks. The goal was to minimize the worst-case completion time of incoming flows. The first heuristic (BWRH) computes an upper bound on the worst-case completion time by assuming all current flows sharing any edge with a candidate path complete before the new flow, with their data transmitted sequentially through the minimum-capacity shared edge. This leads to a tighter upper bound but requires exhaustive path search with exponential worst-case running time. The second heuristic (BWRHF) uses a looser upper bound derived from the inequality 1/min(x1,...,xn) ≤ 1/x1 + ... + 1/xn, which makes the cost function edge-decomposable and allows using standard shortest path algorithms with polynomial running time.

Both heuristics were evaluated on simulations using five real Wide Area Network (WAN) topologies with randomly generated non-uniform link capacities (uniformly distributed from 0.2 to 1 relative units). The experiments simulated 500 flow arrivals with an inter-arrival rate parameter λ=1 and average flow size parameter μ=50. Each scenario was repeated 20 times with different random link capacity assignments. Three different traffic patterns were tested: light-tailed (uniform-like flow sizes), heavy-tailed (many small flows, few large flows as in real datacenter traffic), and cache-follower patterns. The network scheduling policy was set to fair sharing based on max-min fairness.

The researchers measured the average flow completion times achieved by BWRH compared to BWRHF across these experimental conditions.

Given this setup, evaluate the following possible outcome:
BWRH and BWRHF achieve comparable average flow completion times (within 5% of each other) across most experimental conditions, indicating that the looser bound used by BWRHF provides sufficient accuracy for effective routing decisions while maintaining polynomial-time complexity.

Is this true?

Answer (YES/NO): NO